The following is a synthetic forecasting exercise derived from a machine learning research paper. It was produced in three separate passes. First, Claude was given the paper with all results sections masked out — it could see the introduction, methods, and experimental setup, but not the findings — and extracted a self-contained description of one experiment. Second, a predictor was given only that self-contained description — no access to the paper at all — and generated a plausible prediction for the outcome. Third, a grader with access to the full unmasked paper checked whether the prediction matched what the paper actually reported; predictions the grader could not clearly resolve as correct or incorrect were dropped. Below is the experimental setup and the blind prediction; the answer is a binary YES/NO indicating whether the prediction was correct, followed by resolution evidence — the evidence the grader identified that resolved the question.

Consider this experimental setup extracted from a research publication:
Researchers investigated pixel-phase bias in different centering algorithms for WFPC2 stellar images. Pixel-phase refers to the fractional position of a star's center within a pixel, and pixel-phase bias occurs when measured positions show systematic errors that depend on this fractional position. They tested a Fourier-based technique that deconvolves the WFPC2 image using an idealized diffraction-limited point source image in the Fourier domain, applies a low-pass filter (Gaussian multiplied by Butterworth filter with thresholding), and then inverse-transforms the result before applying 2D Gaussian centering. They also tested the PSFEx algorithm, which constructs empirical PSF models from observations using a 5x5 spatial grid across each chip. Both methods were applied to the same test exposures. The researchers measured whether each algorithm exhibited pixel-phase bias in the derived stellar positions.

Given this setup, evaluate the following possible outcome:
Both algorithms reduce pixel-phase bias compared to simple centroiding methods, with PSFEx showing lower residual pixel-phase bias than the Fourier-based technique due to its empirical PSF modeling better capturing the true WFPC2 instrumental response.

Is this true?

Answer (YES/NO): NO